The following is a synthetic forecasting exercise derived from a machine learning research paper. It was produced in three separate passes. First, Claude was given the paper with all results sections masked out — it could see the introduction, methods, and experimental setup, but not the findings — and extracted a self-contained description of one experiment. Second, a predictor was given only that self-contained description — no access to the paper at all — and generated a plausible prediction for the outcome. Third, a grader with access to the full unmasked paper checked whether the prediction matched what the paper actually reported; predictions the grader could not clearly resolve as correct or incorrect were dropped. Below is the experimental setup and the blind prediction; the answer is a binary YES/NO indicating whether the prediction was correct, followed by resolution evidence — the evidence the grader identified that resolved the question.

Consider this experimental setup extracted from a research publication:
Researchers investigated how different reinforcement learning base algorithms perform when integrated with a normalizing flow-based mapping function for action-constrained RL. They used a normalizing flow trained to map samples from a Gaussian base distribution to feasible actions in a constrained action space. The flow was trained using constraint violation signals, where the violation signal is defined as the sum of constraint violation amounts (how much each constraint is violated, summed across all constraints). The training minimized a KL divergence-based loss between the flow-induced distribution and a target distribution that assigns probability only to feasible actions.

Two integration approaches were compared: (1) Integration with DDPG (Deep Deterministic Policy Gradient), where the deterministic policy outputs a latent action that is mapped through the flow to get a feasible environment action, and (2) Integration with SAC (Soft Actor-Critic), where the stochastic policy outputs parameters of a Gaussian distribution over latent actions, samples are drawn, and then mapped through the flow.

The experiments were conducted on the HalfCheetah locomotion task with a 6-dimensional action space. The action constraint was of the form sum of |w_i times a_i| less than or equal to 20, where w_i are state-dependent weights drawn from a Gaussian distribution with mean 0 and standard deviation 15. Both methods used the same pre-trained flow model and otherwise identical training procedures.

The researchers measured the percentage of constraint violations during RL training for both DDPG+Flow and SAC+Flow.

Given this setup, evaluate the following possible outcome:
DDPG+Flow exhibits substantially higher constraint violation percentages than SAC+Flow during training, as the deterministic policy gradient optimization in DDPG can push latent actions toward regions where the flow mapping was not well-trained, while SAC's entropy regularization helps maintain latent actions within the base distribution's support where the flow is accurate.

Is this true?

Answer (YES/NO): YES